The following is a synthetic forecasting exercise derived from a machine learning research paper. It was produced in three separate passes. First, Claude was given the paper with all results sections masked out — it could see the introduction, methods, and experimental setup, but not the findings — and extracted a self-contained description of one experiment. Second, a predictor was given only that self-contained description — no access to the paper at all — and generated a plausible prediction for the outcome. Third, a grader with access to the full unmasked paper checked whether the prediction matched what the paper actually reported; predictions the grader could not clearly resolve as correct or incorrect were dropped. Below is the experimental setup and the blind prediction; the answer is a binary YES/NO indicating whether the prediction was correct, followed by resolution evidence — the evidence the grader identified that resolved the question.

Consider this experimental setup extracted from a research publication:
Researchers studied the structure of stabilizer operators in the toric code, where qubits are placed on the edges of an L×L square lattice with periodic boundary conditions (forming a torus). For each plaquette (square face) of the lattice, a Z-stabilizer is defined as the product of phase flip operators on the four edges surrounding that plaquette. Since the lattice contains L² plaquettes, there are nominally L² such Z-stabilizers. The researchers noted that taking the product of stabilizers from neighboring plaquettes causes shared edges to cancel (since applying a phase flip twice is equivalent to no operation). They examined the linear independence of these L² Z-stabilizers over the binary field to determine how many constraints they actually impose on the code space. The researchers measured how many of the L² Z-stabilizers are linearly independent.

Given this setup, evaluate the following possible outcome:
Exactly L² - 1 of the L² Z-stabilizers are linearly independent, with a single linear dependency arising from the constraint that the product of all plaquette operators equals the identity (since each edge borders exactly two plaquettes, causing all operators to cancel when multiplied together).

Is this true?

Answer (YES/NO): YES